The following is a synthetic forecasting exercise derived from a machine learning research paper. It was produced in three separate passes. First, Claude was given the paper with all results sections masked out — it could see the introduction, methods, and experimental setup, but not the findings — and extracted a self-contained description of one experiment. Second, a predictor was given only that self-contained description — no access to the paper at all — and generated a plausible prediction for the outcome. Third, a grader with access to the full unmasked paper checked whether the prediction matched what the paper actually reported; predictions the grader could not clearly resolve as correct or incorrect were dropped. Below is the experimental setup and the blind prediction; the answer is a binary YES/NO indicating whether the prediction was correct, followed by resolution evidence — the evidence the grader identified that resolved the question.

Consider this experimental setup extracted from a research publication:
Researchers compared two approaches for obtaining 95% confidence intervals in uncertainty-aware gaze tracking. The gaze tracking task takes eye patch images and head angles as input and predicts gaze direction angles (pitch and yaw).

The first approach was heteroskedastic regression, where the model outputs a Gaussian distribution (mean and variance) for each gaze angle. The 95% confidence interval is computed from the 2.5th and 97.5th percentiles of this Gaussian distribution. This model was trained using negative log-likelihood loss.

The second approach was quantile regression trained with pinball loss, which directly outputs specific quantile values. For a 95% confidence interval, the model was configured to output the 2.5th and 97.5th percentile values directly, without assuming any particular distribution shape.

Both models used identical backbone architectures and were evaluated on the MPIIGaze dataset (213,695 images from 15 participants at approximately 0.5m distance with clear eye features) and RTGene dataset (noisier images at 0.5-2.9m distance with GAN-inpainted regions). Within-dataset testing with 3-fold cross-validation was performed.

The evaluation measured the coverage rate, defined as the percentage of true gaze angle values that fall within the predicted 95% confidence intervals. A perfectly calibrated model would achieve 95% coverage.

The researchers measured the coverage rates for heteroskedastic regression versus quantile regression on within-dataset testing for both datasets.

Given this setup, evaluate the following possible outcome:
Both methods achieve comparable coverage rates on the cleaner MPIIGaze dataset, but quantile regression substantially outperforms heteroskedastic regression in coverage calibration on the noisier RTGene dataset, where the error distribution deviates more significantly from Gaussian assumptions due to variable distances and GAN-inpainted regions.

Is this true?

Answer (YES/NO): NO